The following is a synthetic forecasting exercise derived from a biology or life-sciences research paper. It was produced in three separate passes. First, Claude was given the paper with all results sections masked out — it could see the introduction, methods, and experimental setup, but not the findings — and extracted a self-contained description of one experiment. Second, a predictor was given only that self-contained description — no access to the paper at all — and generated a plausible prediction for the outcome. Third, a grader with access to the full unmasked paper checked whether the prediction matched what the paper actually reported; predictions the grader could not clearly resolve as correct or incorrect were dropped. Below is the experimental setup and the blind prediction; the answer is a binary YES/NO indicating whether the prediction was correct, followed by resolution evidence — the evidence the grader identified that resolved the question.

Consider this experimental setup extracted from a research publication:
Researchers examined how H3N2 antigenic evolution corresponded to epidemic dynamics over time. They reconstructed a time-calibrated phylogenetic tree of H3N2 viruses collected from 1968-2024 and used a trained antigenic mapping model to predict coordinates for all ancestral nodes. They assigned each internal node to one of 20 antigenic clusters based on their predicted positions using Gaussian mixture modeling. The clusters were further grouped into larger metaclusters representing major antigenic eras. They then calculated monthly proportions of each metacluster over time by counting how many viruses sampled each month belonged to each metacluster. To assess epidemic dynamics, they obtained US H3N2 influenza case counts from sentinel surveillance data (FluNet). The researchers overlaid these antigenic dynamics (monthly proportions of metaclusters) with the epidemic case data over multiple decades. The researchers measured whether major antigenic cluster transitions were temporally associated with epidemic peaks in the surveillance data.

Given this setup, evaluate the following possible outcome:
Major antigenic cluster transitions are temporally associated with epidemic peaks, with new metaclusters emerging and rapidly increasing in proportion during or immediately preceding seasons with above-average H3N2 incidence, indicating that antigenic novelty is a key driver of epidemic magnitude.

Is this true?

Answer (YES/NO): NO